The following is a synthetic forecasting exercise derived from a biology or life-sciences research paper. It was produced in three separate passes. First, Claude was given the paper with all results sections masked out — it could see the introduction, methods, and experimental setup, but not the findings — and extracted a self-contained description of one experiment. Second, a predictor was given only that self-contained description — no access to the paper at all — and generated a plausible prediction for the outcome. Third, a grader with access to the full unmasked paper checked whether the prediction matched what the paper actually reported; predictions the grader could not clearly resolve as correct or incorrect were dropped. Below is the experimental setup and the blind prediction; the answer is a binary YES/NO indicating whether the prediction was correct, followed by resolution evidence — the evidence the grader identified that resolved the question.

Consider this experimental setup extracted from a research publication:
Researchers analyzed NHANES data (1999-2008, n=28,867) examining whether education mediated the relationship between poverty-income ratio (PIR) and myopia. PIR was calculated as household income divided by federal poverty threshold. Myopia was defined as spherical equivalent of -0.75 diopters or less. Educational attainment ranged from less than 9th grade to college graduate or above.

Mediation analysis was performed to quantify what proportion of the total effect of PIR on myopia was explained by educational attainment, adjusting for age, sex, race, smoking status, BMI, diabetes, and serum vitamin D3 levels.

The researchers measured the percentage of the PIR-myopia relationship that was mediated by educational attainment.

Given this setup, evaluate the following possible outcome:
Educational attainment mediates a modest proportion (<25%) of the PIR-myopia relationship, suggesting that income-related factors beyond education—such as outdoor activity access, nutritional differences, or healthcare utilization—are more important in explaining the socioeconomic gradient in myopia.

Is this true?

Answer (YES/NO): YES